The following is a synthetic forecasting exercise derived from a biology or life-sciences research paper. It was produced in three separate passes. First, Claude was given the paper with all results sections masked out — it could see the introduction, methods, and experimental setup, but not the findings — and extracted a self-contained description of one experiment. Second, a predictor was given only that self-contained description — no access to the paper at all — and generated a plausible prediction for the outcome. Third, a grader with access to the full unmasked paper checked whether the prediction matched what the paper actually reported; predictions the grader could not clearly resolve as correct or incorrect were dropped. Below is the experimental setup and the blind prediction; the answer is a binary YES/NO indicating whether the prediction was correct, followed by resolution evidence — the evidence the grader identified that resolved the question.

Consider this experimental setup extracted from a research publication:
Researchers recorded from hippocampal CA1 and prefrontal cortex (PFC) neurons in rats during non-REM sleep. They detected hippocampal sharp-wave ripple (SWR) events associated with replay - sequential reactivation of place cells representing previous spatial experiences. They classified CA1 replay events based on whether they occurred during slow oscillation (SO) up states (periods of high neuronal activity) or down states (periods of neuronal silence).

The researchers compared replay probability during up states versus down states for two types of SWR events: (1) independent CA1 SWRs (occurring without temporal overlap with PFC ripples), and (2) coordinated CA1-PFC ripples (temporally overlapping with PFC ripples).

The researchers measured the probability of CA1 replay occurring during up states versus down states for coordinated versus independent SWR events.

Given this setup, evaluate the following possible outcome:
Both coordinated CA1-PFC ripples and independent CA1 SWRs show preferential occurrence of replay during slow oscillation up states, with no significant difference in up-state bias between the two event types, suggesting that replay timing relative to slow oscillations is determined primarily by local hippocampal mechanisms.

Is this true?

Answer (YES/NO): NO